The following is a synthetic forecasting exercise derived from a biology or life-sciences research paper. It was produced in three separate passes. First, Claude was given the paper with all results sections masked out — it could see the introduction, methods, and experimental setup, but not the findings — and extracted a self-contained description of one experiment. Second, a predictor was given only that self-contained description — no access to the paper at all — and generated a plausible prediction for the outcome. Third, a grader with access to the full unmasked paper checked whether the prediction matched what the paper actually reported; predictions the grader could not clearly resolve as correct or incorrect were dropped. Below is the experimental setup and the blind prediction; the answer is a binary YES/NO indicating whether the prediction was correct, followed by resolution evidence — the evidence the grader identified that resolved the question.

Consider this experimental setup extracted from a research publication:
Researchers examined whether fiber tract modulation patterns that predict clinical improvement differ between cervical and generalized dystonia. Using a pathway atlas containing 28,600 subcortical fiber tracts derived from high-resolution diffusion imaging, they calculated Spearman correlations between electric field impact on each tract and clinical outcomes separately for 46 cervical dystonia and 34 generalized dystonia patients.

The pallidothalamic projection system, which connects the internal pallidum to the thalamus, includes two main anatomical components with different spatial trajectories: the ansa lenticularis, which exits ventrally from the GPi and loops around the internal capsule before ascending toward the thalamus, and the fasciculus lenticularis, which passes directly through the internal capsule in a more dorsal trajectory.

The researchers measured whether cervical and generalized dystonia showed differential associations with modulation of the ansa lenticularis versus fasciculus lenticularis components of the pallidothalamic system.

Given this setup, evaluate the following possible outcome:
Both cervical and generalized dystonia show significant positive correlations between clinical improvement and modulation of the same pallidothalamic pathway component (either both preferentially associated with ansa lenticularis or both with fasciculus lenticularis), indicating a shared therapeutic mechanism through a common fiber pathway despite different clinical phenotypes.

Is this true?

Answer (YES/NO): NO